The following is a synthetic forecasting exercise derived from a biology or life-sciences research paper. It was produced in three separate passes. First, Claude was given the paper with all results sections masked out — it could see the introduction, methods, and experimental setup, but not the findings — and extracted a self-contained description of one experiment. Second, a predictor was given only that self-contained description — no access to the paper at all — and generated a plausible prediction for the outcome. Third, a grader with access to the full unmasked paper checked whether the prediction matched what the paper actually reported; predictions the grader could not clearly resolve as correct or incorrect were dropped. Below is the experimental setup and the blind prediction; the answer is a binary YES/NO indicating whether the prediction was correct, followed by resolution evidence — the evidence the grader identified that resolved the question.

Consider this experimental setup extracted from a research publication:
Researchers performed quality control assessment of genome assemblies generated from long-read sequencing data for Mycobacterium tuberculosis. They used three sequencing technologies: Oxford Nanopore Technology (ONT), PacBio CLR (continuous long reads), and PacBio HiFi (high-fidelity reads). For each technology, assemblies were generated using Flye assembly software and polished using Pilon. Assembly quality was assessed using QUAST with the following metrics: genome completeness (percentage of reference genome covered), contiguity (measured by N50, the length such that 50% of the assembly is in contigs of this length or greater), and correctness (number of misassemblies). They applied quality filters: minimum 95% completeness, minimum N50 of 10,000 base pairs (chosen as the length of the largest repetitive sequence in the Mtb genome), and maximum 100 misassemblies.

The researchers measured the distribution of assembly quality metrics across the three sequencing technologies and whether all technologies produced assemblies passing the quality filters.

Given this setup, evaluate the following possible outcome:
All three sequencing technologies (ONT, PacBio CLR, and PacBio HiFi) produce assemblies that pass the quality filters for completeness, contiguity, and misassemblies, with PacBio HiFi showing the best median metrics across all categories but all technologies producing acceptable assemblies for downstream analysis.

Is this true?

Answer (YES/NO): NO